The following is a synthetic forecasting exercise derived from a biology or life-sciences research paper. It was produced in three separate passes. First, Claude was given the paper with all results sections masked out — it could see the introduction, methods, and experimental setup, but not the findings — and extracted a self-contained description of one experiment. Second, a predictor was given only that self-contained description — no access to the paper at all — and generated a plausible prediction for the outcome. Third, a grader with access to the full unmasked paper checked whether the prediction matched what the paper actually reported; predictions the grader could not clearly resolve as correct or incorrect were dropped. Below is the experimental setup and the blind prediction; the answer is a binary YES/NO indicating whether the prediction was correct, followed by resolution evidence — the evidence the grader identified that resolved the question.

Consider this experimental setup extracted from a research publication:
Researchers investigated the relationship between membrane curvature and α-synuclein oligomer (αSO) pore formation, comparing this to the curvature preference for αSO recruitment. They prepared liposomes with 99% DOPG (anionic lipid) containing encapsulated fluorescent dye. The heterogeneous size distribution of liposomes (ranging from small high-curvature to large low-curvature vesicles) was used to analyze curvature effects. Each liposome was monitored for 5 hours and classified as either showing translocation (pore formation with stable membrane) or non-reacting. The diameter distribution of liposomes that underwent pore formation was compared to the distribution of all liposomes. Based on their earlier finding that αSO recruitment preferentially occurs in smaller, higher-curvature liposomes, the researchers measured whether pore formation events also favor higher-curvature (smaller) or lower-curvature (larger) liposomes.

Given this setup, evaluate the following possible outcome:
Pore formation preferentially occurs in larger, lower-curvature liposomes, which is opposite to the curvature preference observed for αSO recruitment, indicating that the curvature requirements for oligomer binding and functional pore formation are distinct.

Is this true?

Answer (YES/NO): YES